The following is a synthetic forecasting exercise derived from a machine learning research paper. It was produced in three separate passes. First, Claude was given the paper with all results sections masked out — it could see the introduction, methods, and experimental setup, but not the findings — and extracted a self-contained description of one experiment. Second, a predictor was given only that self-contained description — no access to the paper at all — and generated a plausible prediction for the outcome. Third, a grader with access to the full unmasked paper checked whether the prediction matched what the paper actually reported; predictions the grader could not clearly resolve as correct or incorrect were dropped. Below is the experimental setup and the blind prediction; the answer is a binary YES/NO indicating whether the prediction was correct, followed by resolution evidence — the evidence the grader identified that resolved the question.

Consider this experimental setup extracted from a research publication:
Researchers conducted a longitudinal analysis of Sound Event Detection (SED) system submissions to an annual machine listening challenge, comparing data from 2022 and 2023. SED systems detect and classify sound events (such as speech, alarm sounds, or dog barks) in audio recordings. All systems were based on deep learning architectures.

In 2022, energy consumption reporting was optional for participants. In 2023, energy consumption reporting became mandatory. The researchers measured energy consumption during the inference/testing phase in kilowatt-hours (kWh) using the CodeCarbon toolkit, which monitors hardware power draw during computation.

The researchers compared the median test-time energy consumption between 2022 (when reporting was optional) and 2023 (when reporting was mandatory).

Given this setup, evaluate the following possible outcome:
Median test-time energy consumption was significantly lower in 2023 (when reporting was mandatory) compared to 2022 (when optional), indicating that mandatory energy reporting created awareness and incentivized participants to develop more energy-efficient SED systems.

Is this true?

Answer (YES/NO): NO